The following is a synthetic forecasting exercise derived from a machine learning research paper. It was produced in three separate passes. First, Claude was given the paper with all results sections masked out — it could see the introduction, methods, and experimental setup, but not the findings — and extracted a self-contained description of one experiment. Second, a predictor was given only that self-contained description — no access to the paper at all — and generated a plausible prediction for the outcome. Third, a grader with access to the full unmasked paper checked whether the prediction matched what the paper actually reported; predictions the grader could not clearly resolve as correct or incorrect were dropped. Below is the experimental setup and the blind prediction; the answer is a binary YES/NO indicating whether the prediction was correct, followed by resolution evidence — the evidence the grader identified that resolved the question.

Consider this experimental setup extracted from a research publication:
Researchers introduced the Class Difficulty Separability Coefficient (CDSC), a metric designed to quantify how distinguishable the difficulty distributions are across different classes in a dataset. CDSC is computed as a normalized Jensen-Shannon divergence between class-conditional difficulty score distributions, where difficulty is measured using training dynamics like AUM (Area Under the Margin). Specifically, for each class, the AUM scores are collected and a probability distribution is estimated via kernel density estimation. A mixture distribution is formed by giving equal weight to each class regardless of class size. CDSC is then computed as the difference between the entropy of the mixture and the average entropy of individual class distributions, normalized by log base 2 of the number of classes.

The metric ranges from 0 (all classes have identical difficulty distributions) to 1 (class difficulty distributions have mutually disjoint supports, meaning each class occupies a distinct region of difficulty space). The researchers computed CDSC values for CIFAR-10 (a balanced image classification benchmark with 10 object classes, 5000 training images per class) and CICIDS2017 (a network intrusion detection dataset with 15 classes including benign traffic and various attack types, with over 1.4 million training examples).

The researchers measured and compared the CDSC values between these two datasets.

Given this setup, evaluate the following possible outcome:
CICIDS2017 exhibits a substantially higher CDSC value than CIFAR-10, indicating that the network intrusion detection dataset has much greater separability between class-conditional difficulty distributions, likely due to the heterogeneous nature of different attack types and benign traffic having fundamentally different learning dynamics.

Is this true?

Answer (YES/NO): YES